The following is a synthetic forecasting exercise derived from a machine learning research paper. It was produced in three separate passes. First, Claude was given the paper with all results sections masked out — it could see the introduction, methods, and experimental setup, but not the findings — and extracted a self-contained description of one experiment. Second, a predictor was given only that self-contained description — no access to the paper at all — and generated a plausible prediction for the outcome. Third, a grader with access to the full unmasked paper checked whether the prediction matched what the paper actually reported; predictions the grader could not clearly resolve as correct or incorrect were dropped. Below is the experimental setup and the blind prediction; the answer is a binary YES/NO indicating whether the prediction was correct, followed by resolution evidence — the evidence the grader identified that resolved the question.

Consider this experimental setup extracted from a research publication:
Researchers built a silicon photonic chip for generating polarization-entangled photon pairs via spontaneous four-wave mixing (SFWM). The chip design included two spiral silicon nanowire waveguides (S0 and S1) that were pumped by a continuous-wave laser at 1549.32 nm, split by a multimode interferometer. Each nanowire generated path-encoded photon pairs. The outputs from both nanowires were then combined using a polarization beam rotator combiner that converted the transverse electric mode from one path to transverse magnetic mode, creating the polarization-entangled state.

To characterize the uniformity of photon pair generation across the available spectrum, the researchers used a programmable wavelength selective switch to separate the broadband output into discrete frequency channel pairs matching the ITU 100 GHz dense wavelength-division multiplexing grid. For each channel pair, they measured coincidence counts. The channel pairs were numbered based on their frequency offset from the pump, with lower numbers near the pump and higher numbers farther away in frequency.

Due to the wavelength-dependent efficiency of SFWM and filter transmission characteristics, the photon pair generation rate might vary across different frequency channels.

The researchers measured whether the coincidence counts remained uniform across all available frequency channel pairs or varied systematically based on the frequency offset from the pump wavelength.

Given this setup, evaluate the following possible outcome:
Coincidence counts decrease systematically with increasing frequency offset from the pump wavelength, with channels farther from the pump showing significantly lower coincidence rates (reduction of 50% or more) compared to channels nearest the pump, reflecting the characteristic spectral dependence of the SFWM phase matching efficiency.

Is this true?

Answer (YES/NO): NO